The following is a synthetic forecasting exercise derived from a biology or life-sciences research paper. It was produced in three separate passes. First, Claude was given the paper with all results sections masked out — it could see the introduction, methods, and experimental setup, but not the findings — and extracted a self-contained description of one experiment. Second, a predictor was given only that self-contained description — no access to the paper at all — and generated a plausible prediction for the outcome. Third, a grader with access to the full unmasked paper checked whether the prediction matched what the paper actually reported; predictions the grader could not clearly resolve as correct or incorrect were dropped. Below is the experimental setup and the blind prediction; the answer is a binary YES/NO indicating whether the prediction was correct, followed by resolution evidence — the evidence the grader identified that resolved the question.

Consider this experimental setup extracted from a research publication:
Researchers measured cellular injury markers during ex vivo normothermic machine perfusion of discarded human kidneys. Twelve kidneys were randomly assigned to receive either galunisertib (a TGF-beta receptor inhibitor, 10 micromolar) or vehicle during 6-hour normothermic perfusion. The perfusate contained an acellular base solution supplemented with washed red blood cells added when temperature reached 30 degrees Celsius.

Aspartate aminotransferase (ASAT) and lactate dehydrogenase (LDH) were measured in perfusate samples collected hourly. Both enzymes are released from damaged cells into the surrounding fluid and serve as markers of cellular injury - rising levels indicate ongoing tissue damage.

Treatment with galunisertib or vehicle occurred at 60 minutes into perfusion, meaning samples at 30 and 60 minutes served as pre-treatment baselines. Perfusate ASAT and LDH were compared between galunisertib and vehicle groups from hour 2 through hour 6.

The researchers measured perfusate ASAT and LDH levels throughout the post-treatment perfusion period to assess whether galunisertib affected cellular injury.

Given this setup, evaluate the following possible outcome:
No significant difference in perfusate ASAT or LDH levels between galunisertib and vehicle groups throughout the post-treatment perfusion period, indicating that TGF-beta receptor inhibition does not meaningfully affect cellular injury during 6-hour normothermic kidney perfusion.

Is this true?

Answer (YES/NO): YES